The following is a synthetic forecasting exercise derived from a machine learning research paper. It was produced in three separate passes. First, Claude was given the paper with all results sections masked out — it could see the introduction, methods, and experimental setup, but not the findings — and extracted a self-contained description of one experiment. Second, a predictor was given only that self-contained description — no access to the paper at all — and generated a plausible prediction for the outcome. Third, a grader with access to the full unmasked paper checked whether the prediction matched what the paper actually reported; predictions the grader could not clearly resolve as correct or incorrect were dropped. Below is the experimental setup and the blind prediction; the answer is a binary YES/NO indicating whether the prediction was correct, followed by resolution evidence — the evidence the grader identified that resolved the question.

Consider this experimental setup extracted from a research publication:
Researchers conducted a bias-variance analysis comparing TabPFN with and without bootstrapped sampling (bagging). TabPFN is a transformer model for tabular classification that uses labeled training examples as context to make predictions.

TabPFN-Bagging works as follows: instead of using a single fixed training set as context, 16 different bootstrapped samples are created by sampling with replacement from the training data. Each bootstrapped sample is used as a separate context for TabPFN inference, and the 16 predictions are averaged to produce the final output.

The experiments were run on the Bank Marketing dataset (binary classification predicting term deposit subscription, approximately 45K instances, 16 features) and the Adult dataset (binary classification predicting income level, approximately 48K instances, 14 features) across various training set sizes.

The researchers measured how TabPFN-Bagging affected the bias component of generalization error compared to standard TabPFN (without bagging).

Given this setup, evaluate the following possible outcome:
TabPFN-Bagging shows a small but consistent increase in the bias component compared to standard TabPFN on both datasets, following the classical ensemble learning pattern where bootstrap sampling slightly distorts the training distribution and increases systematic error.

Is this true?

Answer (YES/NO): NO